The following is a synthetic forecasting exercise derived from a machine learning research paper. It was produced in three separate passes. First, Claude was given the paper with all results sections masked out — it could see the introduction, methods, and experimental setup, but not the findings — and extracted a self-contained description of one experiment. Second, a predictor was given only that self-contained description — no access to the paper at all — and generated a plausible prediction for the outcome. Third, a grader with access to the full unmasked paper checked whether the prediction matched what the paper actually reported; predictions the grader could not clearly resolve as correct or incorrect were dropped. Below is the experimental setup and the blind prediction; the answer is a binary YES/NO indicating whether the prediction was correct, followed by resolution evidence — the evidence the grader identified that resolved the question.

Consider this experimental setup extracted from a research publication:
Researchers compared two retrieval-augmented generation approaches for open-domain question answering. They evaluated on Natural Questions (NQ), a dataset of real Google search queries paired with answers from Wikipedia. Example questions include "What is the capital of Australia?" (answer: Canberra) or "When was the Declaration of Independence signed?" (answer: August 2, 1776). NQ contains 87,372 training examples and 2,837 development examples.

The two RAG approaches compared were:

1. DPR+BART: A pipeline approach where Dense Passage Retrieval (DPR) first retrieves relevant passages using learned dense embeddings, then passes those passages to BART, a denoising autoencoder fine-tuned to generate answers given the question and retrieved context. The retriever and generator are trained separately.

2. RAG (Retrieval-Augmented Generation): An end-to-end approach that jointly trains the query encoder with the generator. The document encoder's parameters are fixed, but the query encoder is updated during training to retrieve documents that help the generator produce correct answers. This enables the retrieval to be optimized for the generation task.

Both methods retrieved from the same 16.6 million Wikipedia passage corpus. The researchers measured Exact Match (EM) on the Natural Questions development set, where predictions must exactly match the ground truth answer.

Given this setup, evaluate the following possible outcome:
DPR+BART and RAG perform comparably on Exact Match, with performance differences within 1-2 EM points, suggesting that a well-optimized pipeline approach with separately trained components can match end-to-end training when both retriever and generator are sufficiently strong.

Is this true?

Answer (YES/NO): NO